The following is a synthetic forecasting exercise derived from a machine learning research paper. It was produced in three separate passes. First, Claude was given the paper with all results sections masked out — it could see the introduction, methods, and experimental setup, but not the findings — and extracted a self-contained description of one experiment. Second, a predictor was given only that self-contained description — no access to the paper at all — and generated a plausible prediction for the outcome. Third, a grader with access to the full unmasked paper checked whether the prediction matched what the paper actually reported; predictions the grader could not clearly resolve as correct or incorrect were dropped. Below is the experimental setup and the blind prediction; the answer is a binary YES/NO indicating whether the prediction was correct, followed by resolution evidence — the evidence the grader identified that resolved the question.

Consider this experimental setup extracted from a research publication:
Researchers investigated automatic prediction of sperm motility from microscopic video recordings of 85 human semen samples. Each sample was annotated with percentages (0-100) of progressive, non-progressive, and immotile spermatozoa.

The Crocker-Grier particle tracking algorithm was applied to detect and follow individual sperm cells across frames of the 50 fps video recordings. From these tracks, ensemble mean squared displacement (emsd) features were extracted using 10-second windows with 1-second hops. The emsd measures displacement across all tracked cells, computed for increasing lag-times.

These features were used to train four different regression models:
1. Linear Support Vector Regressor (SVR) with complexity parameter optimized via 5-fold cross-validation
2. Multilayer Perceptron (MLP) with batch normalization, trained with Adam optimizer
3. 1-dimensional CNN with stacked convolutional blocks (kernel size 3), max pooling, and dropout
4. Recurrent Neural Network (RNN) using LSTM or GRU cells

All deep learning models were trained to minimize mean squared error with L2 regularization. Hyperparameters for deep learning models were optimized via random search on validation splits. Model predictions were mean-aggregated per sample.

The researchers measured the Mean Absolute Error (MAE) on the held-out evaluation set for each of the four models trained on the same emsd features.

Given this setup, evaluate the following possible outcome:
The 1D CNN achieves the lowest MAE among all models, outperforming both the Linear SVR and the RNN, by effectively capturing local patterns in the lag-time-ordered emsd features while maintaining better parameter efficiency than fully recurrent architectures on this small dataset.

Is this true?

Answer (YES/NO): NO